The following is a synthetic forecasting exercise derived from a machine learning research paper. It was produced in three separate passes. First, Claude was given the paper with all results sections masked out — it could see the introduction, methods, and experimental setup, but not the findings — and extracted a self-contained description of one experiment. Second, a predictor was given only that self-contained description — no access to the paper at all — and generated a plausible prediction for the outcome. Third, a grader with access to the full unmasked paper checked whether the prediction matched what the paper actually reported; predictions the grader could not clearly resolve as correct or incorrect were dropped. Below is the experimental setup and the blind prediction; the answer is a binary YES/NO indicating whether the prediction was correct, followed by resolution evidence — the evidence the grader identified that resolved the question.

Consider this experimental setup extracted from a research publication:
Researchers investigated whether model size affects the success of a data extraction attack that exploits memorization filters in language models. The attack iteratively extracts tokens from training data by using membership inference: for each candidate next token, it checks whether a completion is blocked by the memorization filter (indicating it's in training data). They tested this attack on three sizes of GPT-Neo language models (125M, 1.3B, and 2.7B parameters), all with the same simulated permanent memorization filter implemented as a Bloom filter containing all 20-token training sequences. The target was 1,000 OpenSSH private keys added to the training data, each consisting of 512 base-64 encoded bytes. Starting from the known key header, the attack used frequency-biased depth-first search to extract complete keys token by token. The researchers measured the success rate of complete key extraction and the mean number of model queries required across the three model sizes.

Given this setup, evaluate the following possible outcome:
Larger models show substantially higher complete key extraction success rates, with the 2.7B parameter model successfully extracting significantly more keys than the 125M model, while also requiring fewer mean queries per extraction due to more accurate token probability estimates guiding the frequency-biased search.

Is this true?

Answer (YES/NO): NO